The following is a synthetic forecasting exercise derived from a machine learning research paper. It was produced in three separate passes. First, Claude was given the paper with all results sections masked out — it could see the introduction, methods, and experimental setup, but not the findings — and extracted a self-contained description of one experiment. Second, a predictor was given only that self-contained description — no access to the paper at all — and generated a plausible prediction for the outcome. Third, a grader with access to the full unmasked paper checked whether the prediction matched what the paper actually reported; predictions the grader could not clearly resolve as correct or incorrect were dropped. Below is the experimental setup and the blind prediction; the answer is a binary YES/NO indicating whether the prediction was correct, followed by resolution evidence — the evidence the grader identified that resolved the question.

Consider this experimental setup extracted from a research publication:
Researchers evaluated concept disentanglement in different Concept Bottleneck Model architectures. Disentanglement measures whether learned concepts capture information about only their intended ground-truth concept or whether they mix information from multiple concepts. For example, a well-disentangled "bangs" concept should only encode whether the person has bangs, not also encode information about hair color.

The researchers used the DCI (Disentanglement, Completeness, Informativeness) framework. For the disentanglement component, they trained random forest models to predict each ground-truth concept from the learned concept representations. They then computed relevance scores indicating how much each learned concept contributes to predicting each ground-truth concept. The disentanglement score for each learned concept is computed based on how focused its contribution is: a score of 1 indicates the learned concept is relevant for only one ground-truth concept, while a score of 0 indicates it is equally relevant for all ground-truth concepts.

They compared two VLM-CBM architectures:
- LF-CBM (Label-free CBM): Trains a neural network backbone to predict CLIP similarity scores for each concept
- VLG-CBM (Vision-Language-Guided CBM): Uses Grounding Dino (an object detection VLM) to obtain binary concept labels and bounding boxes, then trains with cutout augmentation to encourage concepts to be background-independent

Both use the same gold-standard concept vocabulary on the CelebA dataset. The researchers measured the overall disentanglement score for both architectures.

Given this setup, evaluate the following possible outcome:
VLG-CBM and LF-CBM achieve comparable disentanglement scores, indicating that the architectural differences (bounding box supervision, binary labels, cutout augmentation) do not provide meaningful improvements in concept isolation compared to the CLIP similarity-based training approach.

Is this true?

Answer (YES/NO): YES